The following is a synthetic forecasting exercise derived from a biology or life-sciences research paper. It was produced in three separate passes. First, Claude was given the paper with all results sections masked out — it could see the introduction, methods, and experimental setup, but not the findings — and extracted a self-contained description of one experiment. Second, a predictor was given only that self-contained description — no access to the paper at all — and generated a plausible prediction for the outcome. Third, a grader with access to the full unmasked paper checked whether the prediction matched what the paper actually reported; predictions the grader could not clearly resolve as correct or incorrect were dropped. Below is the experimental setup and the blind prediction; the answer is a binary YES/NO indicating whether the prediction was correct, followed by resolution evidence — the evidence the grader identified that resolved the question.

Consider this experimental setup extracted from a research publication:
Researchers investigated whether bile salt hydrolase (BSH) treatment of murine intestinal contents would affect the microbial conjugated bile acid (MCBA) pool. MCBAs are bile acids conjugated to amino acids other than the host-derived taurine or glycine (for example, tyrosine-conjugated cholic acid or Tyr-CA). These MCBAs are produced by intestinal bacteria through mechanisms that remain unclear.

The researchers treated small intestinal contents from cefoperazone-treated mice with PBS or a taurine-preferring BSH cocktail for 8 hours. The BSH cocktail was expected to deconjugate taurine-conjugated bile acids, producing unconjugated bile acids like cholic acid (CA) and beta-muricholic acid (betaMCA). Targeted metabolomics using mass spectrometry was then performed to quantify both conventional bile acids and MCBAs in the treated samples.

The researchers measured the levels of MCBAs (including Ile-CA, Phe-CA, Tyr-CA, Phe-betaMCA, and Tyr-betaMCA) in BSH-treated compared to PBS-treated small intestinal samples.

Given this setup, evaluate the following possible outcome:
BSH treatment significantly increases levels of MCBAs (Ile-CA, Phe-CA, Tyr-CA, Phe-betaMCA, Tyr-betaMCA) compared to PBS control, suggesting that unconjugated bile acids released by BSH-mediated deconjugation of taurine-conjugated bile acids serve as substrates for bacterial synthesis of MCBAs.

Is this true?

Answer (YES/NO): YES